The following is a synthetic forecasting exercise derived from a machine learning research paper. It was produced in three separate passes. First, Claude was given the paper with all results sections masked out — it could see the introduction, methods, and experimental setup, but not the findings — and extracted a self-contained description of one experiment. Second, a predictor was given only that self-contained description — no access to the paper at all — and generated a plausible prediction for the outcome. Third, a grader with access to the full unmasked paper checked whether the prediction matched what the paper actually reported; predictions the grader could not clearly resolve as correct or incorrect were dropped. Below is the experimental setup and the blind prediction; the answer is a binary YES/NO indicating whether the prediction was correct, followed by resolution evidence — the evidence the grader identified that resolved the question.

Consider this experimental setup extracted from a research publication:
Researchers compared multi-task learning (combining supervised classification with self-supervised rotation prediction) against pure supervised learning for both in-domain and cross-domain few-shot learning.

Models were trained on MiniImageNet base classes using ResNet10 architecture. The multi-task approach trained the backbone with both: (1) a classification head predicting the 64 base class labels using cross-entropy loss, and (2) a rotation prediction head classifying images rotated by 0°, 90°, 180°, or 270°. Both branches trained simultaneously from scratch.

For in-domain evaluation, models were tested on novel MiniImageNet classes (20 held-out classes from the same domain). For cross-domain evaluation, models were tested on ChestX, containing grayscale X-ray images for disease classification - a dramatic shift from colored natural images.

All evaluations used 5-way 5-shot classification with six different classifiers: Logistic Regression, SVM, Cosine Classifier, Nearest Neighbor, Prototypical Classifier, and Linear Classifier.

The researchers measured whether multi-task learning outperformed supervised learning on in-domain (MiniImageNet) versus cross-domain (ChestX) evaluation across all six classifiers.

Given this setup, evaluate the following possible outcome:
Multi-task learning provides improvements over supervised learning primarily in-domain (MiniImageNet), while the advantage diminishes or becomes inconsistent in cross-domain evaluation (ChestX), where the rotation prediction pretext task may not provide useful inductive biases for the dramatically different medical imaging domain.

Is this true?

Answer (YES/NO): YES